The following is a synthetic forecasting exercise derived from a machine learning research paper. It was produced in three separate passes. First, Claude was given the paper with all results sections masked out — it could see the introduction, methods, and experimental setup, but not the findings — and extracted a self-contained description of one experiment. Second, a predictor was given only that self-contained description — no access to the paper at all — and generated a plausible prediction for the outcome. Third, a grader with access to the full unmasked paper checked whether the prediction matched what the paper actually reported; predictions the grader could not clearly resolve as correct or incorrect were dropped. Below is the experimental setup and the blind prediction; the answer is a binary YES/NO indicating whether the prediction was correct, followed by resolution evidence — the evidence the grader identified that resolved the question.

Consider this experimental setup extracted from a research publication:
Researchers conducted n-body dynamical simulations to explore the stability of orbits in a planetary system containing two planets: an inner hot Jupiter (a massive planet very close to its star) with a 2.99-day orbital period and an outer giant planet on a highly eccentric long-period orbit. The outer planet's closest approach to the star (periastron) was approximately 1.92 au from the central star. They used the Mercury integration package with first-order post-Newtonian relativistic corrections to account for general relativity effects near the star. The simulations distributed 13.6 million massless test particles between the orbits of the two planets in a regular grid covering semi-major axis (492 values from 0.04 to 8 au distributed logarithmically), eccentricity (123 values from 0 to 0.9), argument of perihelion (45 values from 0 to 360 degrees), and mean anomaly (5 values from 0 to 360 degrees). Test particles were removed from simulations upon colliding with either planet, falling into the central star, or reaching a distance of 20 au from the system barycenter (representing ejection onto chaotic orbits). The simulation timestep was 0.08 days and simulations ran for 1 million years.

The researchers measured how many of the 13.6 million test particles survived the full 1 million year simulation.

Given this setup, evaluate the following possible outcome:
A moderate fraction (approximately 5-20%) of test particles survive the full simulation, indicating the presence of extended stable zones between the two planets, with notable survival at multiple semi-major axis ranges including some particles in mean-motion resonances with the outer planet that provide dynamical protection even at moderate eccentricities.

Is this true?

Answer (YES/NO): NO